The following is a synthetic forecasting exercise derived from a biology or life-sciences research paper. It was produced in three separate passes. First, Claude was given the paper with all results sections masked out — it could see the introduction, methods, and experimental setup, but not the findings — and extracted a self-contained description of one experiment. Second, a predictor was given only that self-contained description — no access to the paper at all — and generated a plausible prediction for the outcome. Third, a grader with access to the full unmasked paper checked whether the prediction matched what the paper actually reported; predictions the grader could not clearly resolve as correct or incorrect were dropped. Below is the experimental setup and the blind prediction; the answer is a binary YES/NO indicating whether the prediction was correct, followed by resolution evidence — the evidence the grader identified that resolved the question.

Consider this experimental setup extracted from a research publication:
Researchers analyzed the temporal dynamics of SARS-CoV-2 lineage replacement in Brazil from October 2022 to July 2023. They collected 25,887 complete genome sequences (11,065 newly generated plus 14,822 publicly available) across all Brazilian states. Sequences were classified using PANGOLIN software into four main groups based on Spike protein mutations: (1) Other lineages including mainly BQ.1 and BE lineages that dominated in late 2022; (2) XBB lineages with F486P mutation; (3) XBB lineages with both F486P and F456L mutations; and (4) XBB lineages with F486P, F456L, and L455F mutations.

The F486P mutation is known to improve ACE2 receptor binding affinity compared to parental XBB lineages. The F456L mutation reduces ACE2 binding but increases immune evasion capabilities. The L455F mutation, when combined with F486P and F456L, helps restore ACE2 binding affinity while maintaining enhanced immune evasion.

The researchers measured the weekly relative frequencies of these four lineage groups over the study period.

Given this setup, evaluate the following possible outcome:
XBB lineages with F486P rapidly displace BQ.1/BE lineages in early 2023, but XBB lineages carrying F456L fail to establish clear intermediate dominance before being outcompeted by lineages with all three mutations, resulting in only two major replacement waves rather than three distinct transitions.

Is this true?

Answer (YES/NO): NO